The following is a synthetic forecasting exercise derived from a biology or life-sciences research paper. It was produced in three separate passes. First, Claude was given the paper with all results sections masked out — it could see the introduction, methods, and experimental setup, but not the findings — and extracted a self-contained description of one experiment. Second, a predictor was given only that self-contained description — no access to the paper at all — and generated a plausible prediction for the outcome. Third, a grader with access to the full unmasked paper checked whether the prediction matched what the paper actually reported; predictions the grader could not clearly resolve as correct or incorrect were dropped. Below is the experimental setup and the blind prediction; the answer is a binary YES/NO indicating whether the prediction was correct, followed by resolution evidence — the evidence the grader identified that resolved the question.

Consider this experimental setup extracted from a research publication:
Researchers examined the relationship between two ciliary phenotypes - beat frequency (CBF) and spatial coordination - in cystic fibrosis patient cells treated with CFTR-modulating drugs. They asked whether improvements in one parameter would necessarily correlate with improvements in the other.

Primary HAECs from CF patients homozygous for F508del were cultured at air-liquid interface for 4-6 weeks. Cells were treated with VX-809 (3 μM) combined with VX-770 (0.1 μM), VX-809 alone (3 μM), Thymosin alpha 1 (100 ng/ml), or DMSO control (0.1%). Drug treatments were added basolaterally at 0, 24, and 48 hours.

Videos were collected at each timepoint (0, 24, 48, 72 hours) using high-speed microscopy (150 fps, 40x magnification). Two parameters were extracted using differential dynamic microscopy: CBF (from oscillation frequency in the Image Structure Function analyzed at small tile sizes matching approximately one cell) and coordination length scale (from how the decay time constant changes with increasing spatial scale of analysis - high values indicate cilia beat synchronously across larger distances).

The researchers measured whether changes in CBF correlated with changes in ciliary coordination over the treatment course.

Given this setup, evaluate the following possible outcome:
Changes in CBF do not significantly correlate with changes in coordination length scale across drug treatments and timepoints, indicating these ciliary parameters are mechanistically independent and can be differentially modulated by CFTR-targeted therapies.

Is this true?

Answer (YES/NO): YES